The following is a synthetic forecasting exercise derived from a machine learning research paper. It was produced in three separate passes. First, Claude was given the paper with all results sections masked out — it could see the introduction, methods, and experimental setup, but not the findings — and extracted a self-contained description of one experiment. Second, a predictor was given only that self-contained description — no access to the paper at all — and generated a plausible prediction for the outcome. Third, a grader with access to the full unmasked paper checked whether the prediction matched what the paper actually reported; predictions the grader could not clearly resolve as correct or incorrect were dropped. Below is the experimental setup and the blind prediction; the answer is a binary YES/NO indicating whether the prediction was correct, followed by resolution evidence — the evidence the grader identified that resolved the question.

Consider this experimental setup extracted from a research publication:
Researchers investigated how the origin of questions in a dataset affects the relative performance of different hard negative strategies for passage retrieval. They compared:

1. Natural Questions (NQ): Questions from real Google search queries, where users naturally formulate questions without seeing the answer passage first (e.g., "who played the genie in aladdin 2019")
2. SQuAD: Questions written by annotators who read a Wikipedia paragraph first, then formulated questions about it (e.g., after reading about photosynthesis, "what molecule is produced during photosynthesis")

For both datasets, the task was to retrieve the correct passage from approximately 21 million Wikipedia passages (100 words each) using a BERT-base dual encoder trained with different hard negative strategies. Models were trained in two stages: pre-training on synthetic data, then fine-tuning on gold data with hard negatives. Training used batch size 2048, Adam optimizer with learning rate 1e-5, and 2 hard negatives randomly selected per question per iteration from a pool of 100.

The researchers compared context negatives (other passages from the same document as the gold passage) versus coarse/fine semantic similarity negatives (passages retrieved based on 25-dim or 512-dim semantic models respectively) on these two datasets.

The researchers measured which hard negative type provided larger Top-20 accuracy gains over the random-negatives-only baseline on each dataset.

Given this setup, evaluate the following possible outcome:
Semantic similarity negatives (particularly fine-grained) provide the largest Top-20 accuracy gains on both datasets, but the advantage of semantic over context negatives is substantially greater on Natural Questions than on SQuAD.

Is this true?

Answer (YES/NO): NO